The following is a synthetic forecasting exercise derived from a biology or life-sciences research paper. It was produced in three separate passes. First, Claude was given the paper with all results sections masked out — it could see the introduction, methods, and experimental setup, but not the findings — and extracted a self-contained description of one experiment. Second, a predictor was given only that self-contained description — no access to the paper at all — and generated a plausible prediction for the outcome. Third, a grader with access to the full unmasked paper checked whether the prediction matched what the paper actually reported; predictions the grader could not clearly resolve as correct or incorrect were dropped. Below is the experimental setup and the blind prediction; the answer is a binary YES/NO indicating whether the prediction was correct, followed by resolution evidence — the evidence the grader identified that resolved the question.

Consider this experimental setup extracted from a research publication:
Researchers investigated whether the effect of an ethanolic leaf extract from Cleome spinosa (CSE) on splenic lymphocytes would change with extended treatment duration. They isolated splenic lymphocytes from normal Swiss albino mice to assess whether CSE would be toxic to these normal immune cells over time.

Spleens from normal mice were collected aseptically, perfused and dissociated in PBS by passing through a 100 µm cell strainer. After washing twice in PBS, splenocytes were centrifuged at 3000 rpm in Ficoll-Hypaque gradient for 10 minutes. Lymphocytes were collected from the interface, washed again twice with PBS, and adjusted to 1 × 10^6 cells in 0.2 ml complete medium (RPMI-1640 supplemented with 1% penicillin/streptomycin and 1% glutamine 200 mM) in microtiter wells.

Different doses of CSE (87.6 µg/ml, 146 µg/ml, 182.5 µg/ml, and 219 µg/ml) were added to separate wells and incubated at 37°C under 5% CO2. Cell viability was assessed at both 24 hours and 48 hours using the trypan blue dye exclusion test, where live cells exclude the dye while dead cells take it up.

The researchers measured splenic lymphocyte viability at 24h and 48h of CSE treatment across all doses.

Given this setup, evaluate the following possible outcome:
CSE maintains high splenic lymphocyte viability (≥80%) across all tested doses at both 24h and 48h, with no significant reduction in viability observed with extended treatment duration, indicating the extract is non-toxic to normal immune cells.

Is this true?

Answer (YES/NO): NO